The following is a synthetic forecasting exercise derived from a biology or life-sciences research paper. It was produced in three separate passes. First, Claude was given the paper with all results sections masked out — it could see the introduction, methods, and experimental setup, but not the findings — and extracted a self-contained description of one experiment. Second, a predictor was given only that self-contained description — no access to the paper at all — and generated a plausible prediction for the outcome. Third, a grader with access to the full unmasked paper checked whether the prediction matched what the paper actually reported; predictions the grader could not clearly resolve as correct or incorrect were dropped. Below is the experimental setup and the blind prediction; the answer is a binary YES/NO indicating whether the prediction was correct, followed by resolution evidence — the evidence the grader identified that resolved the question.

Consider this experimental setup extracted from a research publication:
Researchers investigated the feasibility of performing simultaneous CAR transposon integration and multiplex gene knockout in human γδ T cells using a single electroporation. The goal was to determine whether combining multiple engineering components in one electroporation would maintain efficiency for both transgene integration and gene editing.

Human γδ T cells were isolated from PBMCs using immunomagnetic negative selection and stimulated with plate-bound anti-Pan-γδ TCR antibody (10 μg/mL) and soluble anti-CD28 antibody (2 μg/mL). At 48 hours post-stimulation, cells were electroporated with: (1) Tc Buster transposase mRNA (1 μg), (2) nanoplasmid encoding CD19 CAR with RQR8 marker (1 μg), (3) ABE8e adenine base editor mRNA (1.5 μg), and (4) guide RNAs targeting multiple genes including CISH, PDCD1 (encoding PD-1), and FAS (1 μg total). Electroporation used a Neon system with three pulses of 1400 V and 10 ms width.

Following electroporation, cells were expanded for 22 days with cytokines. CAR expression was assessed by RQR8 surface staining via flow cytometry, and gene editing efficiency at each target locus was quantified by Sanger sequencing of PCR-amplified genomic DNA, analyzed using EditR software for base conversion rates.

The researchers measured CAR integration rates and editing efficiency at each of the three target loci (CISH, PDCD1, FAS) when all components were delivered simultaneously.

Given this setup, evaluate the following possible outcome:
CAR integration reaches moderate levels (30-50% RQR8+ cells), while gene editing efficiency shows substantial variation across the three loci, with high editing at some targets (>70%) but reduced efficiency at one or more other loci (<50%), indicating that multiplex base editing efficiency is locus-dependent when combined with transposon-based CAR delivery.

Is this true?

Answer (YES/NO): NO